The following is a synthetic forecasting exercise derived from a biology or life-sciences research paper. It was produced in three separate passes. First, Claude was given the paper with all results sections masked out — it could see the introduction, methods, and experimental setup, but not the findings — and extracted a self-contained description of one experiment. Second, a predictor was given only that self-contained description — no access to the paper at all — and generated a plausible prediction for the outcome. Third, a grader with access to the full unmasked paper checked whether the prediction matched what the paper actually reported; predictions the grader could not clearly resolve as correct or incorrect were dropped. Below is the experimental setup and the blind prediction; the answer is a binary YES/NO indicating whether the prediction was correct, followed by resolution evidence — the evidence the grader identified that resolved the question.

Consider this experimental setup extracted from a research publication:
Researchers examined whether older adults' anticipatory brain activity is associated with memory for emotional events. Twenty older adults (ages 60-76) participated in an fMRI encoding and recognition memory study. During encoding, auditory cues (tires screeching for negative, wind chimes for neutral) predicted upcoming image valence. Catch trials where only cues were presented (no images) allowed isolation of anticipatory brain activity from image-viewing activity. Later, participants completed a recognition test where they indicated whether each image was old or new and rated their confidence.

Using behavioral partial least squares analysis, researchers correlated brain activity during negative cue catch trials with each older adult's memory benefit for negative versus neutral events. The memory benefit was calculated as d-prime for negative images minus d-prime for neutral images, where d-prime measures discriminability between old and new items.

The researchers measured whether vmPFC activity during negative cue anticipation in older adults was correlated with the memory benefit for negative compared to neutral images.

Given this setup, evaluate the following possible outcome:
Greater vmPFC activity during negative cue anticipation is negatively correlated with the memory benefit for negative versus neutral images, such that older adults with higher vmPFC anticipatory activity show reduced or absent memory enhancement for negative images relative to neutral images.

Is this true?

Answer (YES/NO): YES